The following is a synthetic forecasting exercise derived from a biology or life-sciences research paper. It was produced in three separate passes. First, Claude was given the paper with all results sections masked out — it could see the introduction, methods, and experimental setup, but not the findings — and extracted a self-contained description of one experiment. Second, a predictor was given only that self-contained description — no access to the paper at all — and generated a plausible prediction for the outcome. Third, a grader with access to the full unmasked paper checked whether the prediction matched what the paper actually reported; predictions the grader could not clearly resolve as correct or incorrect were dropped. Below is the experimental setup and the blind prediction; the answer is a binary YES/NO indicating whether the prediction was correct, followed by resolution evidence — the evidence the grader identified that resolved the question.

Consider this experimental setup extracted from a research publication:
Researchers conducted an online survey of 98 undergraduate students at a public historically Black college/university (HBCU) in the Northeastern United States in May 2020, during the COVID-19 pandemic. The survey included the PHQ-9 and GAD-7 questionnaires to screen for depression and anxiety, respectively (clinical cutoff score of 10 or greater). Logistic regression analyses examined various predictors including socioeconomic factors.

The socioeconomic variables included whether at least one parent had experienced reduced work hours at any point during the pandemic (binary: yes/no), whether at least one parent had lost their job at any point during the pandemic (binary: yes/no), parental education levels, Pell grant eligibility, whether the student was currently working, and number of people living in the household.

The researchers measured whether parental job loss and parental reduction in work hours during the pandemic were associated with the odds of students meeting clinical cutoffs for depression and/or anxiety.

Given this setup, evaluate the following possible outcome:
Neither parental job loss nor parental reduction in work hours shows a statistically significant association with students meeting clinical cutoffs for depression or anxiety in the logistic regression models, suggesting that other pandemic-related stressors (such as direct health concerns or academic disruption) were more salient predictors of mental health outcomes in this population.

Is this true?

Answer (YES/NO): NO